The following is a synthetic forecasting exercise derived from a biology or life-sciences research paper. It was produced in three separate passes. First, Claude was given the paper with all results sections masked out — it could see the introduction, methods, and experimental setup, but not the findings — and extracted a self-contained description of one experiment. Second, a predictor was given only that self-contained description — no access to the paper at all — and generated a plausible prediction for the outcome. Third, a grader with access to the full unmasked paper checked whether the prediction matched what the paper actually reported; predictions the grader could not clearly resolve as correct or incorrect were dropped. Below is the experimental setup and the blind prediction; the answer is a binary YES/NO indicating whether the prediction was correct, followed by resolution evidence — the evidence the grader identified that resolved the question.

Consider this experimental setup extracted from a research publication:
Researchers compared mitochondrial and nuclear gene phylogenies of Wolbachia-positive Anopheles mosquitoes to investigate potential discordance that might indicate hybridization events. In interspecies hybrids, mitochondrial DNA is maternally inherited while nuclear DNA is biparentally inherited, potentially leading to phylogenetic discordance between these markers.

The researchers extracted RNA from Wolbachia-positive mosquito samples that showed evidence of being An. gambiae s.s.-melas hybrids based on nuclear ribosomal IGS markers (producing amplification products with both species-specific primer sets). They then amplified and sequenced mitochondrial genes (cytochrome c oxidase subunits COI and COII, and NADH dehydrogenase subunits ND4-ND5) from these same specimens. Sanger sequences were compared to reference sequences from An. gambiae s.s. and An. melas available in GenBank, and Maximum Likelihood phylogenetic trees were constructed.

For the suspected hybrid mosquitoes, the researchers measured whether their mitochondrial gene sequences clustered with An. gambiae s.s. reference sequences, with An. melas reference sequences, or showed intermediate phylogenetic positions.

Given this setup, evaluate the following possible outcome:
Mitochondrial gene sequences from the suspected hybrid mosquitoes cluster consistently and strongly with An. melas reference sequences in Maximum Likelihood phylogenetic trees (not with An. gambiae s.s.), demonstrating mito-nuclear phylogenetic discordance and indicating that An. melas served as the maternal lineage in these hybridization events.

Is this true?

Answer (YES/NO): NO